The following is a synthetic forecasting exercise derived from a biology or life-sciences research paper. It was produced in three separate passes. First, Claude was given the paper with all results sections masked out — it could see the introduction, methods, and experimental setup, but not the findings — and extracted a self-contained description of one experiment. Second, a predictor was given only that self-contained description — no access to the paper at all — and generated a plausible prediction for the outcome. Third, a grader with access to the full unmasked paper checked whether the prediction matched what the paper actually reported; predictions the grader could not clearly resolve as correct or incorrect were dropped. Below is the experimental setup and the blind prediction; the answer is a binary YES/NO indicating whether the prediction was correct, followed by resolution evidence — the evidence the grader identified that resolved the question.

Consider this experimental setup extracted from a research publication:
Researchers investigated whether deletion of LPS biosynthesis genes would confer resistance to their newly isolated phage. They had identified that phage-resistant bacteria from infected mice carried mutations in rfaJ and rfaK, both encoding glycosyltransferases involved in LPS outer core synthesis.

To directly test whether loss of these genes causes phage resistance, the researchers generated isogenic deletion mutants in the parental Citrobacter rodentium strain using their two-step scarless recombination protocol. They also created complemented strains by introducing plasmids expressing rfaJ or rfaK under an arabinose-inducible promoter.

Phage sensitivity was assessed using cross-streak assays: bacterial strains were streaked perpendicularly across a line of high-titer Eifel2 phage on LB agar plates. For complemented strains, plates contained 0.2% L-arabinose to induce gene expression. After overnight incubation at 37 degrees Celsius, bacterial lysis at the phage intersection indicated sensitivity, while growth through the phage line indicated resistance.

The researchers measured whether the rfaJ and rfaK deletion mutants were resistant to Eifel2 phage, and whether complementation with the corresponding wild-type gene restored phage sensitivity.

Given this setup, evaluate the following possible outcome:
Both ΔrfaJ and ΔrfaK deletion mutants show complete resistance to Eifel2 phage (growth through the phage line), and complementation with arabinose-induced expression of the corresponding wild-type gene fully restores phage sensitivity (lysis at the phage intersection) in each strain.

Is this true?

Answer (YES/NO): NO